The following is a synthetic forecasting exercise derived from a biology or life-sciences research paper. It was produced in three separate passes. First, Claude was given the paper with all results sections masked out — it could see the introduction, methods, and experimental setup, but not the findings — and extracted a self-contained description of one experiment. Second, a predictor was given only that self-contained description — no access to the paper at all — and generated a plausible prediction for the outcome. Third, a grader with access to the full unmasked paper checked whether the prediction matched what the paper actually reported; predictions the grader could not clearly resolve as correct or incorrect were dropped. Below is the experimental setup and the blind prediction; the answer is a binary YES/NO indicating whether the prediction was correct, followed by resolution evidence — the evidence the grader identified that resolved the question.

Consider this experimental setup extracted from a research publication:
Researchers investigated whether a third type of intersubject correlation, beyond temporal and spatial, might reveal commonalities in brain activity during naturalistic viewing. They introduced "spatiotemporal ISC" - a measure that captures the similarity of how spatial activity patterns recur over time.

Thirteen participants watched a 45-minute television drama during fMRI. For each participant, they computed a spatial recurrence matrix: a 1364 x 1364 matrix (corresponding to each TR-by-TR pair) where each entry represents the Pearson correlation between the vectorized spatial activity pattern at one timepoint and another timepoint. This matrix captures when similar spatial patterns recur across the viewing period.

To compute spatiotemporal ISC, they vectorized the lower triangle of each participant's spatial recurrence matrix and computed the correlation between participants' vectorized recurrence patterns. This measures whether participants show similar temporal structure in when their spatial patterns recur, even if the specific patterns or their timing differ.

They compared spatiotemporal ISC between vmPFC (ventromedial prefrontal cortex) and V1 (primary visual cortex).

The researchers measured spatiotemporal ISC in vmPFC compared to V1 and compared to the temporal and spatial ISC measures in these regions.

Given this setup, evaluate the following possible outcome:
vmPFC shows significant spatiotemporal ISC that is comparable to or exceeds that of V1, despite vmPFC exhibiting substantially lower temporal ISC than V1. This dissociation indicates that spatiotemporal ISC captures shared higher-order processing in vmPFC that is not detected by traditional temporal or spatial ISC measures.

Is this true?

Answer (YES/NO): NO